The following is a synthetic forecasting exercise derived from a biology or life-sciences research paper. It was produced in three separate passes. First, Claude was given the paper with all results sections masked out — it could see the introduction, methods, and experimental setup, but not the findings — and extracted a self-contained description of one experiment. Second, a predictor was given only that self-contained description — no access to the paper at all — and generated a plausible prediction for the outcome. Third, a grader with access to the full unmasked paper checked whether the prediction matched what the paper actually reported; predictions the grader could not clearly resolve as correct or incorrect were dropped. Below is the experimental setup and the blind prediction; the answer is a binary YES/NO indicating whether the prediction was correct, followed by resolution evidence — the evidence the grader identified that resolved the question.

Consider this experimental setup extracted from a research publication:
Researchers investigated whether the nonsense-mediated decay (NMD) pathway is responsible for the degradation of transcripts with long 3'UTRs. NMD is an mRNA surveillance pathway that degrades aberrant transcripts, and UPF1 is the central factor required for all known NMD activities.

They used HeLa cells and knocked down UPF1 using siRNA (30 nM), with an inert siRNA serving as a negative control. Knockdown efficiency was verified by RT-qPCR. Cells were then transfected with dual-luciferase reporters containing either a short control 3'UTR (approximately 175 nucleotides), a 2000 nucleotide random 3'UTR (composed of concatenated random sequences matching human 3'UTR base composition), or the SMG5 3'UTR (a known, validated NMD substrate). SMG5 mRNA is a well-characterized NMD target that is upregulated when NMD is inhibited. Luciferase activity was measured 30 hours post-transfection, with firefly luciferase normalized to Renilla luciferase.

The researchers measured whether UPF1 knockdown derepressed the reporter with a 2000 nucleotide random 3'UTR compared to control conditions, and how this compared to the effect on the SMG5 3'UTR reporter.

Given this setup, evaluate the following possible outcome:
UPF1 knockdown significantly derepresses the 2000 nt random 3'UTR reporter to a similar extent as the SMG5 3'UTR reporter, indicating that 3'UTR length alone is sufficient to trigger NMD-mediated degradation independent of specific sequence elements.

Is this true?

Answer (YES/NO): NO